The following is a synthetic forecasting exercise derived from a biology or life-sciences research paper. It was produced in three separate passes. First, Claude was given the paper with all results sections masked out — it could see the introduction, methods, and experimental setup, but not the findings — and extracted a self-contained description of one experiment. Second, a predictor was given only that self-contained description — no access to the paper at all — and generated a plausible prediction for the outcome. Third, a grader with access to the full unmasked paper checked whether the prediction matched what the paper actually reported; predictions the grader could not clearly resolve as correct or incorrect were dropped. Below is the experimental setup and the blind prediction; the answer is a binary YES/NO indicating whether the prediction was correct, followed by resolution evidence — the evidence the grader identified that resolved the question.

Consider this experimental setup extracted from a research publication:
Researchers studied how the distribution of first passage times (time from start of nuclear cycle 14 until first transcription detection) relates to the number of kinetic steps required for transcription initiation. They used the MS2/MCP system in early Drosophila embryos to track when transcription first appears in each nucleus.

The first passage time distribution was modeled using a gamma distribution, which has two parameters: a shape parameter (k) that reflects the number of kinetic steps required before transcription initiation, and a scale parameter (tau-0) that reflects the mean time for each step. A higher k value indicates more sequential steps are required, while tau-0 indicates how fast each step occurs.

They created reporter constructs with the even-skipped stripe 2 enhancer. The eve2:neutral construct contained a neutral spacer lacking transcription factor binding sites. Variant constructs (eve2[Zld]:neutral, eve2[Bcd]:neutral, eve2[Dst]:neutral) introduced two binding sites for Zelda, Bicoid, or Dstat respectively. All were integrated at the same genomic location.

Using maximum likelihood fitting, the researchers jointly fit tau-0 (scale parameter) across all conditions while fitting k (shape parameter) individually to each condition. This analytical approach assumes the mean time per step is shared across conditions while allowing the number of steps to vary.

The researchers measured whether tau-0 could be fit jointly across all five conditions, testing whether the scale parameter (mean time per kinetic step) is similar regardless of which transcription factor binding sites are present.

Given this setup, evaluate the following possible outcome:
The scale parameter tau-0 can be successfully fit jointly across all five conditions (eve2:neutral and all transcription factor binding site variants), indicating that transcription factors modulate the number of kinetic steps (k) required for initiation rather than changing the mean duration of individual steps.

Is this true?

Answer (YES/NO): YES